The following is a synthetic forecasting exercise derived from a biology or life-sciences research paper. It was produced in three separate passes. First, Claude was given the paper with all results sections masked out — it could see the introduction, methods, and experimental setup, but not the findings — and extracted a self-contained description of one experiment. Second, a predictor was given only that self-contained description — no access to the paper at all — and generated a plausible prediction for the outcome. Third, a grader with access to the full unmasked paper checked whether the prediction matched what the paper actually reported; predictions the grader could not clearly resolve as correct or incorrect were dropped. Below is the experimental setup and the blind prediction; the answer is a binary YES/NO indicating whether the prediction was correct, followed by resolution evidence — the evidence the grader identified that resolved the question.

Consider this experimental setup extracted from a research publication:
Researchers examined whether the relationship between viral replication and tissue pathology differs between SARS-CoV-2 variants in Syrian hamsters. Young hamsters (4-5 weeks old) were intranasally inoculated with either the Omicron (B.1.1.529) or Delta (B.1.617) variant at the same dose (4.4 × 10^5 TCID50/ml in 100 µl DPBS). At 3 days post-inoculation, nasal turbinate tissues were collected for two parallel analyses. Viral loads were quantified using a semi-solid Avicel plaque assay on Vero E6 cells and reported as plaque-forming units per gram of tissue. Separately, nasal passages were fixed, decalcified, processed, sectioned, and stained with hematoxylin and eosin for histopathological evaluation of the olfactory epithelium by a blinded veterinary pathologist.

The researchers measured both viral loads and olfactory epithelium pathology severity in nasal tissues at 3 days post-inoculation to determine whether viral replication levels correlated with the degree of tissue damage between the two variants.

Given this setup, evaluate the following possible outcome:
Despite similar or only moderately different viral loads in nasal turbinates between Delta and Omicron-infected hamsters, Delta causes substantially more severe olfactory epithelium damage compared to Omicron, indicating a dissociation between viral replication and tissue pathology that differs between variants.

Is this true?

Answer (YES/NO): YES